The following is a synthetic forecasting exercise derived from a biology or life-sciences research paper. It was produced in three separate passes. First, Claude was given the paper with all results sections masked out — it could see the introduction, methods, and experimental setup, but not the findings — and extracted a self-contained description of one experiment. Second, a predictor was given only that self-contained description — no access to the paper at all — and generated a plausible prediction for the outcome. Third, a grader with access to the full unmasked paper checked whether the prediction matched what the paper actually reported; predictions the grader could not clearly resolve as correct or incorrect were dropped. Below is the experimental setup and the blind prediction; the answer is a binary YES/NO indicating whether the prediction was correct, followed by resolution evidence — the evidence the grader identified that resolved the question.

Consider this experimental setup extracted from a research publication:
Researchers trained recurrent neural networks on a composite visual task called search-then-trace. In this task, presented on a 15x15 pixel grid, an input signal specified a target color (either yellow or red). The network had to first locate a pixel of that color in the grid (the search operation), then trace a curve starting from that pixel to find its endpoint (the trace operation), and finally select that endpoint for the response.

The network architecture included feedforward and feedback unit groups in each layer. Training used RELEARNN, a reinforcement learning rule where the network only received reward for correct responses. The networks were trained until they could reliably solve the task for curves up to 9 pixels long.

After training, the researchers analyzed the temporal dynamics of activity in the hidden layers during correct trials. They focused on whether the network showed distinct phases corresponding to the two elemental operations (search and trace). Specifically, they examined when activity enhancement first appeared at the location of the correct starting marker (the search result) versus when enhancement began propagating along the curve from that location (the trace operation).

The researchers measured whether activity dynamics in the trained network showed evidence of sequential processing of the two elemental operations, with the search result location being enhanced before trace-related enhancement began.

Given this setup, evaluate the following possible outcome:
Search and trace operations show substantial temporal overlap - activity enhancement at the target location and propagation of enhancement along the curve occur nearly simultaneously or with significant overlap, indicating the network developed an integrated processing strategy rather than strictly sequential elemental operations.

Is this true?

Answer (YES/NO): NO